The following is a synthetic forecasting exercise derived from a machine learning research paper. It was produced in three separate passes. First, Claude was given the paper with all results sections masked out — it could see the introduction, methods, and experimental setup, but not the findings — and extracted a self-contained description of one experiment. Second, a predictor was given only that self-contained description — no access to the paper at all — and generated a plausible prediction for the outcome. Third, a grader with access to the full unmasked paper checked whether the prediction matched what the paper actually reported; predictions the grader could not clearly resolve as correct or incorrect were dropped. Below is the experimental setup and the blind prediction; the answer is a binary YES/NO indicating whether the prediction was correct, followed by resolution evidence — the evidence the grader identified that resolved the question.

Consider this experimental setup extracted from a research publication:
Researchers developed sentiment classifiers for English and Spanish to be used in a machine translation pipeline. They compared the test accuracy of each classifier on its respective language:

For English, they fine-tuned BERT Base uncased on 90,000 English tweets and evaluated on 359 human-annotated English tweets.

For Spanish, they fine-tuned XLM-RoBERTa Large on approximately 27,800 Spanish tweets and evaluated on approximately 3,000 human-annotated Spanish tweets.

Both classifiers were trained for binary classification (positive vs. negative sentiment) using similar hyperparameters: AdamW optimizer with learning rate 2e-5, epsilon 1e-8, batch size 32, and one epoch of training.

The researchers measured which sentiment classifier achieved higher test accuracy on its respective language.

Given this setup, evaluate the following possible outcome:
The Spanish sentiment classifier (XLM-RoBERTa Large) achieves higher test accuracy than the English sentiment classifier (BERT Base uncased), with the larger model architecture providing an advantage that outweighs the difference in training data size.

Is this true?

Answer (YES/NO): NO